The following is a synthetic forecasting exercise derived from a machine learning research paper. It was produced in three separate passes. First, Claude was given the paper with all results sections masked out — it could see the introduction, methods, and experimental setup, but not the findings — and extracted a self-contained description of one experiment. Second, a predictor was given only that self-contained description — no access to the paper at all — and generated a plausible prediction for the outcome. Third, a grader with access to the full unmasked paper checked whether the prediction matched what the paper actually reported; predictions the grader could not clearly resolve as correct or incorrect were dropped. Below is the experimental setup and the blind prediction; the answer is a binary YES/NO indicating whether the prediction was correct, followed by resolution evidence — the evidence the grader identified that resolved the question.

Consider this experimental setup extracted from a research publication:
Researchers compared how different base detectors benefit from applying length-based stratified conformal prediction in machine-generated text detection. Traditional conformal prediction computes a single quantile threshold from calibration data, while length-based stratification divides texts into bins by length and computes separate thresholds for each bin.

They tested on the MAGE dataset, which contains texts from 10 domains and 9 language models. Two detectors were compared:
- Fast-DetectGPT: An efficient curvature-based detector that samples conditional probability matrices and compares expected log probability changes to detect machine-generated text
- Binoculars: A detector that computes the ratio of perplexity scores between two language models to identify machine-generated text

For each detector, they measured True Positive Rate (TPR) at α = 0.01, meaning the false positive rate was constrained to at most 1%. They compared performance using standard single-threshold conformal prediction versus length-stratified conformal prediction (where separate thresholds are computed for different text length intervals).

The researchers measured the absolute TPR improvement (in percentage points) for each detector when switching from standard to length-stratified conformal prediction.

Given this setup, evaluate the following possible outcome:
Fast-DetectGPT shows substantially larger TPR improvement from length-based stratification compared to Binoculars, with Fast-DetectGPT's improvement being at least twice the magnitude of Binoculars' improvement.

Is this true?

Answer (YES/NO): NO